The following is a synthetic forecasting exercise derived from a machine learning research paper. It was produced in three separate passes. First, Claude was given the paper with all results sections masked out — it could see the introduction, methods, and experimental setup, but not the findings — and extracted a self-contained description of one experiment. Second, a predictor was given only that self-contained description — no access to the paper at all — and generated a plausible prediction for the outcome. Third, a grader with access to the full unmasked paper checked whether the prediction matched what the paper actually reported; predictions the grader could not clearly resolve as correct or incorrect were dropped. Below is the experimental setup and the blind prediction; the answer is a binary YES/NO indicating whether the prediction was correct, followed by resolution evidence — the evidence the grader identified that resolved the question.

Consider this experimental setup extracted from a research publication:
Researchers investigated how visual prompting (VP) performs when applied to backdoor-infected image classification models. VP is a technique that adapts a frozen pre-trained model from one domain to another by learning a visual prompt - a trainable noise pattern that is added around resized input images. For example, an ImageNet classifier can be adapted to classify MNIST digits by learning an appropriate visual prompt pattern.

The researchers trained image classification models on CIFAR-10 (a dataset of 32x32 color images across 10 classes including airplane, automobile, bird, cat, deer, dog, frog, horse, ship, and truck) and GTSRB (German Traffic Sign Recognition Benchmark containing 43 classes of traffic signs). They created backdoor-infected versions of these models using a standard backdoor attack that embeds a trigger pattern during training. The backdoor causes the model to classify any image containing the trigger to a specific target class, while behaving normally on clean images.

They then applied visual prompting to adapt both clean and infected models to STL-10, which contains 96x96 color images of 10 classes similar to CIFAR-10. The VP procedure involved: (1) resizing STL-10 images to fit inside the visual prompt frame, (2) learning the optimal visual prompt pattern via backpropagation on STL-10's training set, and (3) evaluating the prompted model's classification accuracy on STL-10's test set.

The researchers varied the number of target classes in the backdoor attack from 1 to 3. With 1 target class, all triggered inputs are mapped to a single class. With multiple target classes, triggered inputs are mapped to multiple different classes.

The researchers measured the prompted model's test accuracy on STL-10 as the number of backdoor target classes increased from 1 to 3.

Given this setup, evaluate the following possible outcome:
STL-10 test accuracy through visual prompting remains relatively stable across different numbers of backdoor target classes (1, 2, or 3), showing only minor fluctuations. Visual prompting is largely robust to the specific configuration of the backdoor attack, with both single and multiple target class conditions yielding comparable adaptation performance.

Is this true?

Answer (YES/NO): NO